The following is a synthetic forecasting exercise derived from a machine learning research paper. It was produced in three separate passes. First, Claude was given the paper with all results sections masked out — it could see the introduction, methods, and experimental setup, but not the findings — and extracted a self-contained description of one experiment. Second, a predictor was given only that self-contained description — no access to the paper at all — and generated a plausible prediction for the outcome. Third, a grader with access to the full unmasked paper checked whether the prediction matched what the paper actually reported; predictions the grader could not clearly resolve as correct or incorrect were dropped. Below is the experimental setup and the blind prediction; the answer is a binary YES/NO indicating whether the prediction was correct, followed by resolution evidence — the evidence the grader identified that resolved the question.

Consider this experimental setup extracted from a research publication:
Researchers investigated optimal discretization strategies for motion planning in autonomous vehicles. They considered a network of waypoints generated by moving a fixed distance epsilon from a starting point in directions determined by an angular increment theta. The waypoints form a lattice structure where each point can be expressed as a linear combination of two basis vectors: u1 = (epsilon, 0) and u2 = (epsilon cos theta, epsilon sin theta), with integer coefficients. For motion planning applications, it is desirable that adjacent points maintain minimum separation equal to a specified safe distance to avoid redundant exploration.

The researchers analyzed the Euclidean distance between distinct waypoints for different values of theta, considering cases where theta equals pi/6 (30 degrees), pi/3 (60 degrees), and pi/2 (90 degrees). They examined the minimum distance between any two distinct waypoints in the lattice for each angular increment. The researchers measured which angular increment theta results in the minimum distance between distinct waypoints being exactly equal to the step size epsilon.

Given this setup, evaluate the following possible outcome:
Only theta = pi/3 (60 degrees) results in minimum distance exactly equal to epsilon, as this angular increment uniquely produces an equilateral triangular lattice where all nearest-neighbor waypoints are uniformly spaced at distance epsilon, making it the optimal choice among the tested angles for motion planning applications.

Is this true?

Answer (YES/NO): YES